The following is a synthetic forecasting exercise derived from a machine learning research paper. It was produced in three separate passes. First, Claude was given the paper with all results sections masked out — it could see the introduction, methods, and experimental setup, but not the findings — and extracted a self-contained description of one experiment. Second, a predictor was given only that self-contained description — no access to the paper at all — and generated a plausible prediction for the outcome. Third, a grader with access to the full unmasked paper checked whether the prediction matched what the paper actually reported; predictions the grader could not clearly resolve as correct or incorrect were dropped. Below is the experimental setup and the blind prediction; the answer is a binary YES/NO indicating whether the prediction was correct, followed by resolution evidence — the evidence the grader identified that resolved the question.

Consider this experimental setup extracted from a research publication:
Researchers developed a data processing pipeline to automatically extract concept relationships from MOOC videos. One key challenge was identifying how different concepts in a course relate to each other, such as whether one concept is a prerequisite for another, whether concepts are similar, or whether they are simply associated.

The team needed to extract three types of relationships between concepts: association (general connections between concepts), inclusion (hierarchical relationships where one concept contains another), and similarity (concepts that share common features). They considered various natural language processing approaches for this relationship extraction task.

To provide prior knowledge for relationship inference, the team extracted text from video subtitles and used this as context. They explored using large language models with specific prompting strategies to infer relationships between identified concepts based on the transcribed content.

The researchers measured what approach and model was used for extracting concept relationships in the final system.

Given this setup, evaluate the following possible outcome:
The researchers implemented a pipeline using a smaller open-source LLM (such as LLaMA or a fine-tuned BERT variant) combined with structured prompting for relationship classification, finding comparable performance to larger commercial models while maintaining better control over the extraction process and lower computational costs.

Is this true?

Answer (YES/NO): NO